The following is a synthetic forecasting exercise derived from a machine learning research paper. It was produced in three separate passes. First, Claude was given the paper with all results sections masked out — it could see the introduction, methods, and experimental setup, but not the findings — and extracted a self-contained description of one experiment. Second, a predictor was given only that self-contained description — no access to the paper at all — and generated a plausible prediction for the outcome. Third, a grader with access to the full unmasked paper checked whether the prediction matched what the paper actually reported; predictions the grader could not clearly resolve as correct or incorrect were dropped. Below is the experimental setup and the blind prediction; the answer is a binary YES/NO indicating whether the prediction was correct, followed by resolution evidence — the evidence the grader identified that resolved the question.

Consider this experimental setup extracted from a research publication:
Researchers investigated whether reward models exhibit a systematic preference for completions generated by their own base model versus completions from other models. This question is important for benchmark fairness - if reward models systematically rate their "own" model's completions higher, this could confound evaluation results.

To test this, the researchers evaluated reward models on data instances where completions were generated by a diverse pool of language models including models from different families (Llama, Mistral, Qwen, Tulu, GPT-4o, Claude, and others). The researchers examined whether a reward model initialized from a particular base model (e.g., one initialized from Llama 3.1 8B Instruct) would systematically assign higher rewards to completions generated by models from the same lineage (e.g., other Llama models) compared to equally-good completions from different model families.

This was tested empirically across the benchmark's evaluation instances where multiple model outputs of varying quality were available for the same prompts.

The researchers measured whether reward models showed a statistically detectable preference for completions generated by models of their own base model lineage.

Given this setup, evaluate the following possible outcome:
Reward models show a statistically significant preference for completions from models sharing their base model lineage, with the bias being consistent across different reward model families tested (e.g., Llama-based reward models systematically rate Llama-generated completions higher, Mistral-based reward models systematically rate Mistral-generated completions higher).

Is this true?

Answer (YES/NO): YES